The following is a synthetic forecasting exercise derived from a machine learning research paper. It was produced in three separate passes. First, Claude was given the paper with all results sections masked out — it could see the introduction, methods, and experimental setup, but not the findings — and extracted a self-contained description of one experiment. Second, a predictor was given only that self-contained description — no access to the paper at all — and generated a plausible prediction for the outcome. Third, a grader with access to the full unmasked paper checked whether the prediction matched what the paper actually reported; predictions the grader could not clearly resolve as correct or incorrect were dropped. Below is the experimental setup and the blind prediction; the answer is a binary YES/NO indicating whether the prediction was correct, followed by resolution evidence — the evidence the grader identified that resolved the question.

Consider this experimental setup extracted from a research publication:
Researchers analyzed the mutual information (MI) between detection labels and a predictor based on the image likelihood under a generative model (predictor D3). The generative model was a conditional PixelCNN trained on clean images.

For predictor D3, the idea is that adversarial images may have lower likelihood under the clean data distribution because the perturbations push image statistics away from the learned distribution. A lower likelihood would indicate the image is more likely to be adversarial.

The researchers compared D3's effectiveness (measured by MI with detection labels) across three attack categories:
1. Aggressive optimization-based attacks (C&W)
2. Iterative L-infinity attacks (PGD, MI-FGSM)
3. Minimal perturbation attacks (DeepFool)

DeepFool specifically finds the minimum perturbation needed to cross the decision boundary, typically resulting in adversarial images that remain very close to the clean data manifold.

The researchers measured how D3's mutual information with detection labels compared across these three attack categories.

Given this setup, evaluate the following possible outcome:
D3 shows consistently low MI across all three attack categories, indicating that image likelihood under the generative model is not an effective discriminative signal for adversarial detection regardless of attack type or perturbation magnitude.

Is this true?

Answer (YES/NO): NO